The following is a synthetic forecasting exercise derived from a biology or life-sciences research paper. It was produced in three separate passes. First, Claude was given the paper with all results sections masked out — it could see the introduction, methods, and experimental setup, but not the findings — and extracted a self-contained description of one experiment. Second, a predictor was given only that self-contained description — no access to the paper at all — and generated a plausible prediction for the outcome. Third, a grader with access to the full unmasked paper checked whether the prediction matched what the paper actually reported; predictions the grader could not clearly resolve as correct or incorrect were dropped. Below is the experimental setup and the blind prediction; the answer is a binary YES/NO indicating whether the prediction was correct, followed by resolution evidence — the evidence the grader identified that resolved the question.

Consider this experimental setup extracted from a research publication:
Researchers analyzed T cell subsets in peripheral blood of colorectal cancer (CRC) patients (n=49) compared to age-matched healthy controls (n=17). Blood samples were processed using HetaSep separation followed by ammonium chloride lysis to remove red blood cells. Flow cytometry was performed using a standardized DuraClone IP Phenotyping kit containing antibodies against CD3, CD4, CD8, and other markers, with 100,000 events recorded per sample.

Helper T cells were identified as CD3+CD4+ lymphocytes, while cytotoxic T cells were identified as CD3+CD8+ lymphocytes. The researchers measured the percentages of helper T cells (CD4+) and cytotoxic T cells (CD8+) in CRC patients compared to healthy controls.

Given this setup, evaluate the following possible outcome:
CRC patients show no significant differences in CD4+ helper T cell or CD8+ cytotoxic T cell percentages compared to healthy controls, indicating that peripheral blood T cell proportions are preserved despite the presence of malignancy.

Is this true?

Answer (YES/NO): NO